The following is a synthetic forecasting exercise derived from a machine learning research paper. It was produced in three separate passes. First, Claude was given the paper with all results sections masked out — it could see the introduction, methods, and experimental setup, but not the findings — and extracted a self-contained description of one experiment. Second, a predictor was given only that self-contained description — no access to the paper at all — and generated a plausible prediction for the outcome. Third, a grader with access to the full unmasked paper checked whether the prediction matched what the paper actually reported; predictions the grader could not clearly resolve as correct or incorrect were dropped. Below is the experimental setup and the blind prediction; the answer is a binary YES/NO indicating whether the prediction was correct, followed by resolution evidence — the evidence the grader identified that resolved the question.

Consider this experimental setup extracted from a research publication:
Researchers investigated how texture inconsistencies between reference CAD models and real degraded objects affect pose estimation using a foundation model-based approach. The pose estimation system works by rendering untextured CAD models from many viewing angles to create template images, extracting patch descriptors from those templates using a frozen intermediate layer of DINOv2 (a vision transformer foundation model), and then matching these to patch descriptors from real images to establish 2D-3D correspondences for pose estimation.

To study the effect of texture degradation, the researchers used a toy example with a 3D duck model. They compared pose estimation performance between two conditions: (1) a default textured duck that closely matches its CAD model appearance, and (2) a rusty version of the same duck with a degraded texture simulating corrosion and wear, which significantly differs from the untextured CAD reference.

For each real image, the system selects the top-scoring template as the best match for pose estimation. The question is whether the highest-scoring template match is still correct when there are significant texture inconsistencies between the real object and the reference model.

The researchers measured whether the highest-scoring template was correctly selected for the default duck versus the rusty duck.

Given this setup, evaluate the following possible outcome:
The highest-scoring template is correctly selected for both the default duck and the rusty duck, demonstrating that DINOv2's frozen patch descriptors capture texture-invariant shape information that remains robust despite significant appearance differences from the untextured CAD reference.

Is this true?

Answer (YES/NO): NO